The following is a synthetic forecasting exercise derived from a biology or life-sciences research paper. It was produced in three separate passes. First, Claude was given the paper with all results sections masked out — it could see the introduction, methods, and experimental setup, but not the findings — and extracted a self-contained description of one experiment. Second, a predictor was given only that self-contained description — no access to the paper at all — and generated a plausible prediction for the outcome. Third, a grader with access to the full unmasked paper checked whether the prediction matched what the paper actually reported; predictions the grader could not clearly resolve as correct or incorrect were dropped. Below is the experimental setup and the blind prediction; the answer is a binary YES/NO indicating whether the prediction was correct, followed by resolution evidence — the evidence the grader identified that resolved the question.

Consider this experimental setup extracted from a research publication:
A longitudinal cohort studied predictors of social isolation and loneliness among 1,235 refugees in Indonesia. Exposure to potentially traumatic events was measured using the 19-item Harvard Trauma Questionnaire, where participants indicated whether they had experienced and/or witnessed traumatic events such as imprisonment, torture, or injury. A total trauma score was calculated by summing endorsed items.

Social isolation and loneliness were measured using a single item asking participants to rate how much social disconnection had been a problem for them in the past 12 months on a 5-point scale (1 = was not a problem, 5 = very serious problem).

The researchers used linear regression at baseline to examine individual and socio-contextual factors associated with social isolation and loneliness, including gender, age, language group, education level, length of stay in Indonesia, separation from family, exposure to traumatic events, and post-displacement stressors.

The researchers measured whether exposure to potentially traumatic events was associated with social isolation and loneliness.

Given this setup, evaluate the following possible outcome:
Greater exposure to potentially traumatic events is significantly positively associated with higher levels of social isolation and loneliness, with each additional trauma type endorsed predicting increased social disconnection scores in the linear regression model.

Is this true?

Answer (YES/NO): YES